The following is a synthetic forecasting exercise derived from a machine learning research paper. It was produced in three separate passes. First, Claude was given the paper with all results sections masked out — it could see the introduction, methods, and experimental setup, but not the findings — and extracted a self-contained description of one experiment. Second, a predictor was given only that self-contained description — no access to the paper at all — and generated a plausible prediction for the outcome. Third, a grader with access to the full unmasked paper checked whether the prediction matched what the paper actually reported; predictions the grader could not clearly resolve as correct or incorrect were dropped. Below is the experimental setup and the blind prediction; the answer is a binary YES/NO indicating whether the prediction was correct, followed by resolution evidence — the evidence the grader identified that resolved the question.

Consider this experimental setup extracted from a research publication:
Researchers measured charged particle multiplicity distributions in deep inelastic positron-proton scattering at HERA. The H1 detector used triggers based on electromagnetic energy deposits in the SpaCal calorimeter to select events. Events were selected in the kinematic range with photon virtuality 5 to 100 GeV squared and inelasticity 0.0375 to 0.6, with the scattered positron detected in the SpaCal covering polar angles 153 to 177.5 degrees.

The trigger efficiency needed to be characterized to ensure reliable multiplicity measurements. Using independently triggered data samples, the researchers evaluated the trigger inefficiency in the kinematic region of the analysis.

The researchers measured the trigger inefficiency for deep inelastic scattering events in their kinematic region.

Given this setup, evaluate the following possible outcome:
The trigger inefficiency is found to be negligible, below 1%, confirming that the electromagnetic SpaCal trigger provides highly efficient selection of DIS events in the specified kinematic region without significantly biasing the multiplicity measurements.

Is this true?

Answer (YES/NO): YES